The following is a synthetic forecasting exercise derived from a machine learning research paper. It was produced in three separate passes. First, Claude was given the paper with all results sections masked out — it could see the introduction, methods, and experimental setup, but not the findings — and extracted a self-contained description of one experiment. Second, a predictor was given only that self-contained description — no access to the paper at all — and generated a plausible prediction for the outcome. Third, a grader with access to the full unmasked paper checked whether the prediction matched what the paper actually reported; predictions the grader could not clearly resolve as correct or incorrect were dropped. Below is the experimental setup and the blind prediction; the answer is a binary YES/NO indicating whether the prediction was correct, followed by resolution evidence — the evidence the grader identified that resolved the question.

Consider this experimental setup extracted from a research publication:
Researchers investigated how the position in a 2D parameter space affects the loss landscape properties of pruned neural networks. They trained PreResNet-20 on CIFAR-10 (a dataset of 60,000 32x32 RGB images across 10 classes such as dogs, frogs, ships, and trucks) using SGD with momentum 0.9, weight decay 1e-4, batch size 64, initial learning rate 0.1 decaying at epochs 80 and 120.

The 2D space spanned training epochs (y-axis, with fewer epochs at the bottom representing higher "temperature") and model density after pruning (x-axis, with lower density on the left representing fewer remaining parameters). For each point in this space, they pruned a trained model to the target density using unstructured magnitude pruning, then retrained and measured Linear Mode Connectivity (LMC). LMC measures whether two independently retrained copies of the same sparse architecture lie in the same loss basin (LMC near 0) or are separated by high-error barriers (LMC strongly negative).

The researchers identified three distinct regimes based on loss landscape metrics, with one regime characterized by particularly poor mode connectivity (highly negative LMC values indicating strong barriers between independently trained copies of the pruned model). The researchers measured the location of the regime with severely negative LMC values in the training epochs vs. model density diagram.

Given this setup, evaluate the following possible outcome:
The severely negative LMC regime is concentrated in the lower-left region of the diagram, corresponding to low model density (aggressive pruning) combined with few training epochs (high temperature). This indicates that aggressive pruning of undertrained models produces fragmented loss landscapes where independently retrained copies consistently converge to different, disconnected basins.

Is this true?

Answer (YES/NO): NO